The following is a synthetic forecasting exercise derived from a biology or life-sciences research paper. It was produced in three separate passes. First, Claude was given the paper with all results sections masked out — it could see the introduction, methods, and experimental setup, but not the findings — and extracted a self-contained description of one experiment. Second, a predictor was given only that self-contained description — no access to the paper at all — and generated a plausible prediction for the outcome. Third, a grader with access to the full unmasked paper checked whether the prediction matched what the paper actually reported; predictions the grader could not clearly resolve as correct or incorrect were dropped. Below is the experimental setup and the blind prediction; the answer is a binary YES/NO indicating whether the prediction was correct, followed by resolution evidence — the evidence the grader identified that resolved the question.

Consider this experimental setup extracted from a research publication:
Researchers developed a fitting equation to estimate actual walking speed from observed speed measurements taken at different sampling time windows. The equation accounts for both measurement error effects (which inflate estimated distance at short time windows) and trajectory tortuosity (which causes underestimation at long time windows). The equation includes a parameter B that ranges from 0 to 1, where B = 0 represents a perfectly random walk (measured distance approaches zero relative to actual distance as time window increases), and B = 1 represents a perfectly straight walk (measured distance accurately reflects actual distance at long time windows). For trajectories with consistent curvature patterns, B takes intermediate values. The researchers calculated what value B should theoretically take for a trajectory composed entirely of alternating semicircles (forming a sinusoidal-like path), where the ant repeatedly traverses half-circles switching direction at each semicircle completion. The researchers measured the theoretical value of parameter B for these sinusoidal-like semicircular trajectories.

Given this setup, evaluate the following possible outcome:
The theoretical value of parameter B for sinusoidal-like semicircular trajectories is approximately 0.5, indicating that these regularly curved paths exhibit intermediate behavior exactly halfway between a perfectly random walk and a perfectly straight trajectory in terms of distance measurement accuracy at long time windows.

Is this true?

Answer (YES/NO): NO